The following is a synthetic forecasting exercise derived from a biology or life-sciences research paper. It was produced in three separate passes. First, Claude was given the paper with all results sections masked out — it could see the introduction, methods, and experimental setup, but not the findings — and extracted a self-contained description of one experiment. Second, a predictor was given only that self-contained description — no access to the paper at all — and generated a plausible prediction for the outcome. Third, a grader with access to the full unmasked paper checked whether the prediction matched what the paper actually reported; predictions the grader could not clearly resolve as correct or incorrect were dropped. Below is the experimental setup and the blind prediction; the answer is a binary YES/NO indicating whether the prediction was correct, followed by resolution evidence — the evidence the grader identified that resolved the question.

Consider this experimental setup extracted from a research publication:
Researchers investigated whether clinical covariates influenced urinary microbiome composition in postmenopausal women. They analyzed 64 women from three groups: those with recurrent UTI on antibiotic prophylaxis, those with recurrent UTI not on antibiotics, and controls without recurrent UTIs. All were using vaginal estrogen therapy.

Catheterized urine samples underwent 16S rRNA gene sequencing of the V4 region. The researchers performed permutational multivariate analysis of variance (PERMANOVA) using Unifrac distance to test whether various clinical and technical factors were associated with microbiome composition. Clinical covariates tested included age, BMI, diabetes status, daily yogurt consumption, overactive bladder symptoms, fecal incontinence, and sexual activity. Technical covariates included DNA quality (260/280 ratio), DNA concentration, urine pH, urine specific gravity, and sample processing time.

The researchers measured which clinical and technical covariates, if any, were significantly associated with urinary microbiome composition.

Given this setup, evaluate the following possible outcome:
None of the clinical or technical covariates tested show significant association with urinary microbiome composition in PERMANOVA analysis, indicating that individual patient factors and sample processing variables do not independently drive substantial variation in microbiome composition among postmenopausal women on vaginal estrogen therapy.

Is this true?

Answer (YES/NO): NO